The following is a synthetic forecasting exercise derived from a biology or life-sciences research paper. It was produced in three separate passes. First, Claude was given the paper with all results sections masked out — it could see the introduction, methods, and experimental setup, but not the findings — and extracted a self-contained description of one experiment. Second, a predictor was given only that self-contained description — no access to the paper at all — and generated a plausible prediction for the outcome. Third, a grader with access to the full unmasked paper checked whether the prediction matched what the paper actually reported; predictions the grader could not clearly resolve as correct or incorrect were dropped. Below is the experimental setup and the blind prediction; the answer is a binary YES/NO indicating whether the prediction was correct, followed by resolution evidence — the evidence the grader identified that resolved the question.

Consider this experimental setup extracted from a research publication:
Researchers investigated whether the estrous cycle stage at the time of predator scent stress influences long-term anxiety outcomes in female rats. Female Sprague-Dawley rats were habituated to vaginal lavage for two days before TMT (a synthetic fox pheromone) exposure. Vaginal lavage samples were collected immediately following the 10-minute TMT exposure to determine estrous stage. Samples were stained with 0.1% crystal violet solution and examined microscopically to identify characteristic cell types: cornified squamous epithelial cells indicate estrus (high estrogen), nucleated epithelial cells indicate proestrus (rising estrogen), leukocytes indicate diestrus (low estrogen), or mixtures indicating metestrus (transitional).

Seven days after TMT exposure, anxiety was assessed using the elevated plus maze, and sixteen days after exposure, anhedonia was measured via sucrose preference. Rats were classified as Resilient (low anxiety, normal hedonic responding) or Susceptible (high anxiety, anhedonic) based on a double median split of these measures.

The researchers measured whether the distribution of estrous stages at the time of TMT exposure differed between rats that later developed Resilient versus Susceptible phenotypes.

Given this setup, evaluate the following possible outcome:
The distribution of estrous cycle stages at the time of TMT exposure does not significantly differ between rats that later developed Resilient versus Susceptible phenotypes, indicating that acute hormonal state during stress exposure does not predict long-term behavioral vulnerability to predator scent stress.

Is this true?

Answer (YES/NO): YES